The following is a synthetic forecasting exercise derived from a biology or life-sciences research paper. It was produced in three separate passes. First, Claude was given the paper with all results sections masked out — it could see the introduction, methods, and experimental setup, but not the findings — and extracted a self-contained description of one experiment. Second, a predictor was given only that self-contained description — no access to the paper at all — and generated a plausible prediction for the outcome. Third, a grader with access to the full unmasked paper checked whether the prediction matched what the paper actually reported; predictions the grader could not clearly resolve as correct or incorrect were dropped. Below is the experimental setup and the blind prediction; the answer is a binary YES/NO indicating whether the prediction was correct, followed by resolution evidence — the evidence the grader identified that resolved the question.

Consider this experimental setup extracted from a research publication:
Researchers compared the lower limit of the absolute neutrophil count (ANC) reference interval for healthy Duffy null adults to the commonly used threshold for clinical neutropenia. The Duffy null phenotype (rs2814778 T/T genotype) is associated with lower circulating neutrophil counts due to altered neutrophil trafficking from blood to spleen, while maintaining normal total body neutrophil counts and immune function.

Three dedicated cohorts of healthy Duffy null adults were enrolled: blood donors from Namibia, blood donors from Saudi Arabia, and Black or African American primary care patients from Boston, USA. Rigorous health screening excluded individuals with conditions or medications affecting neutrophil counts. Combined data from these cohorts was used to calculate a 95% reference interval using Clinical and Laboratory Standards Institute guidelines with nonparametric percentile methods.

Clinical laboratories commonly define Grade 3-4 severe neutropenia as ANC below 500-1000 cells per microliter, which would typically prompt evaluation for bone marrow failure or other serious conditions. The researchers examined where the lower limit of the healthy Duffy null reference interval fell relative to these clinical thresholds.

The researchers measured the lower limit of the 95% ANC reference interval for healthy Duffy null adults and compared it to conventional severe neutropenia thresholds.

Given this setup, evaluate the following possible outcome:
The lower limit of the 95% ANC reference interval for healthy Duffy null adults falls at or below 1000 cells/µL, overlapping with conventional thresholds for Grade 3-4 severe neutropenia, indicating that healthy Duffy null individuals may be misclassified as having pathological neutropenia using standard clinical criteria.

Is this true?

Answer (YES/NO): NO